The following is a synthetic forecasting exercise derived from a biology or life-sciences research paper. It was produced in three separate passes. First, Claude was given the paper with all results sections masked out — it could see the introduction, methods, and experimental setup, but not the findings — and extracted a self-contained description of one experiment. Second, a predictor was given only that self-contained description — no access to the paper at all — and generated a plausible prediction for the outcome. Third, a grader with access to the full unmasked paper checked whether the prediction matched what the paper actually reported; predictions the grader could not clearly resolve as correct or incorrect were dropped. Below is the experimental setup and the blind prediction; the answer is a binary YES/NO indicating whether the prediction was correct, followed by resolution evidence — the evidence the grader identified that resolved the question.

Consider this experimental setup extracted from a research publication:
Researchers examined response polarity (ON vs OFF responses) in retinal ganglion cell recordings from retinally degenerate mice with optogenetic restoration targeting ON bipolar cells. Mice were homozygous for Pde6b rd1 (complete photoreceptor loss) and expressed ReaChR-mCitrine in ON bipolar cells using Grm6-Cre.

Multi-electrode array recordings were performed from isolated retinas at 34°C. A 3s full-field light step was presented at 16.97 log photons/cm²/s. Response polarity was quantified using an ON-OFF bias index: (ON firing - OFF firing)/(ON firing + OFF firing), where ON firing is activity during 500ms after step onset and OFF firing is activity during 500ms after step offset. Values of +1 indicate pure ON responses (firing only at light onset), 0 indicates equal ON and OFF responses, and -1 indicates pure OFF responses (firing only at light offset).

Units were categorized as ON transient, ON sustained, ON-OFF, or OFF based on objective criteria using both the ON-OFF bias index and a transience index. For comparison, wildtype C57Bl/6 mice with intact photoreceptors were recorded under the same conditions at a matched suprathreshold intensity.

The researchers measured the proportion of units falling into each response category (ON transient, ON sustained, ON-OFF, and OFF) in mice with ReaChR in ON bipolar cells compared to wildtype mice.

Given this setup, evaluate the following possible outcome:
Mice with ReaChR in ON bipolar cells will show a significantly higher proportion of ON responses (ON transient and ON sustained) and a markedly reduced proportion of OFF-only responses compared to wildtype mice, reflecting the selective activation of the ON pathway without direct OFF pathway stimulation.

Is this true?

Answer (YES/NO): NO